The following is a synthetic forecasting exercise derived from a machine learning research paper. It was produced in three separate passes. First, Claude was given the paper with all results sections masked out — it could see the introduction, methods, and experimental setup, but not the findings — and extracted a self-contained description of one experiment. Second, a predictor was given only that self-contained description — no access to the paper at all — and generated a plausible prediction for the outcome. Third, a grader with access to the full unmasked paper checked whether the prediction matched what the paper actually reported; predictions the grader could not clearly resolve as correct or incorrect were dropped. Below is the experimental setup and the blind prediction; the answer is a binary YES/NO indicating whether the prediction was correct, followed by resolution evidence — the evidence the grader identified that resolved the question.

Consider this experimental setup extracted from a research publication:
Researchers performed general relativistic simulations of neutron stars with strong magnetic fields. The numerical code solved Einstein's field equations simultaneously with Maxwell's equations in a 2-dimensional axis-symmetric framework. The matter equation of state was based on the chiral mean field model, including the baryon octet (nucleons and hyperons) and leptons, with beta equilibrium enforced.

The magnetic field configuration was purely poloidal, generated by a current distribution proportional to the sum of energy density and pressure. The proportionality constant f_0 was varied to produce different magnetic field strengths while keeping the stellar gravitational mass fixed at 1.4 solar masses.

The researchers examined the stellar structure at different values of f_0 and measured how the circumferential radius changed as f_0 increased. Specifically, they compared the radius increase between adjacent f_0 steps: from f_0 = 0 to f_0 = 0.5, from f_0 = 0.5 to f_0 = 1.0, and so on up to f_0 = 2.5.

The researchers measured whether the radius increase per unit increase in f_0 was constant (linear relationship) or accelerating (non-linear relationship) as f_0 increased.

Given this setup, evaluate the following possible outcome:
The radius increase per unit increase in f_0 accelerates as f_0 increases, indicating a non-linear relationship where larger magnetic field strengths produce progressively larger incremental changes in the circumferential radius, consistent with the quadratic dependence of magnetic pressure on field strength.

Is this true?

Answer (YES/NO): YES